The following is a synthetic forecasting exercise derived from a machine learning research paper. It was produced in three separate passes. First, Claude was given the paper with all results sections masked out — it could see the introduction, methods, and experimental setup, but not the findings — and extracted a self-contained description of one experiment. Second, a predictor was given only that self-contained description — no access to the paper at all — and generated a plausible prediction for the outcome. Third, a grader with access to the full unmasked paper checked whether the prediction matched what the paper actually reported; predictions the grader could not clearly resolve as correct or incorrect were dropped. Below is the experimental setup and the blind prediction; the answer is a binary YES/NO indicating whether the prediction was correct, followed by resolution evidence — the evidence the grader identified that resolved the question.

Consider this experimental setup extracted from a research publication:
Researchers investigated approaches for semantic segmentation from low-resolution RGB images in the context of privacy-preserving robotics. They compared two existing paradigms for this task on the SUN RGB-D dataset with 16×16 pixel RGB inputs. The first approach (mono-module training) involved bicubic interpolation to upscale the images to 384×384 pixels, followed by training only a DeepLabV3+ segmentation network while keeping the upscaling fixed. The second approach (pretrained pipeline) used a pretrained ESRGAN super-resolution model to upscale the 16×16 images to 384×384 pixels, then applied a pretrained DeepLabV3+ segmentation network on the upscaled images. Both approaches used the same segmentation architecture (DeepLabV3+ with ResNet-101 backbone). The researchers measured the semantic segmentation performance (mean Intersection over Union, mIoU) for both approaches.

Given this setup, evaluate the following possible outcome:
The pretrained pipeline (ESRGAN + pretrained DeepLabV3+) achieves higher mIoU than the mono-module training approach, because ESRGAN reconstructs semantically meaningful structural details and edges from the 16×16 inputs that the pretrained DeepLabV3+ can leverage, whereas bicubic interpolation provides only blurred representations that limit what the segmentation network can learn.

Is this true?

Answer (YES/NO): NO